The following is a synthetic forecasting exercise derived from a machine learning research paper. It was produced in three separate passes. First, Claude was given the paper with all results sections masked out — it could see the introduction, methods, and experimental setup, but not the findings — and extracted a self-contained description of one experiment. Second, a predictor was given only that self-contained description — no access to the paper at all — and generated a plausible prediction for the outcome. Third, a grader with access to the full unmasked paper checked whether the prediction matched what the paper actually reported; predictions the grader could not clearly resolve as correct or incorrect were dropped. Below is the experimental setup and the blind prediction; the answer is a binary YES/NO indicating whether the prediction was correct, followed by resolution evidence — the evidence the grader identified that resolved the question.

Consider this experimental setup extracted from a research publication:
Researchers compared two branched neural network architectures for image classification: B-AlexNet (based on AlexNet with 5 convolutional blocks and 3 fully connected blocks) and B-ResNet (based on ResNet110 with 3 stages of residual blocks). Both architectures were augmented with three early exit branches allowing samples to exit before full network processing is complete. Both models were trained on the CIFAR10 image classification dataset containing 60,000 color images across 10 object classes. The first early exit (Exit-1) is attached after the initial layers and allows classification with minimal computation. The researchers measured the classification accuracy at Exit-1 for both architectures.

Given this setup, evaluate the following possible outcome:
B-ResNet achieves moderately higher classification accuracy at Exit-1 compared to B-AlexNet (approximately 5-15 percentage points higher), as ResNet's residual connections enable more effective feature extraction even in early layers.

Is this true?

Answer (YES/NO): NO